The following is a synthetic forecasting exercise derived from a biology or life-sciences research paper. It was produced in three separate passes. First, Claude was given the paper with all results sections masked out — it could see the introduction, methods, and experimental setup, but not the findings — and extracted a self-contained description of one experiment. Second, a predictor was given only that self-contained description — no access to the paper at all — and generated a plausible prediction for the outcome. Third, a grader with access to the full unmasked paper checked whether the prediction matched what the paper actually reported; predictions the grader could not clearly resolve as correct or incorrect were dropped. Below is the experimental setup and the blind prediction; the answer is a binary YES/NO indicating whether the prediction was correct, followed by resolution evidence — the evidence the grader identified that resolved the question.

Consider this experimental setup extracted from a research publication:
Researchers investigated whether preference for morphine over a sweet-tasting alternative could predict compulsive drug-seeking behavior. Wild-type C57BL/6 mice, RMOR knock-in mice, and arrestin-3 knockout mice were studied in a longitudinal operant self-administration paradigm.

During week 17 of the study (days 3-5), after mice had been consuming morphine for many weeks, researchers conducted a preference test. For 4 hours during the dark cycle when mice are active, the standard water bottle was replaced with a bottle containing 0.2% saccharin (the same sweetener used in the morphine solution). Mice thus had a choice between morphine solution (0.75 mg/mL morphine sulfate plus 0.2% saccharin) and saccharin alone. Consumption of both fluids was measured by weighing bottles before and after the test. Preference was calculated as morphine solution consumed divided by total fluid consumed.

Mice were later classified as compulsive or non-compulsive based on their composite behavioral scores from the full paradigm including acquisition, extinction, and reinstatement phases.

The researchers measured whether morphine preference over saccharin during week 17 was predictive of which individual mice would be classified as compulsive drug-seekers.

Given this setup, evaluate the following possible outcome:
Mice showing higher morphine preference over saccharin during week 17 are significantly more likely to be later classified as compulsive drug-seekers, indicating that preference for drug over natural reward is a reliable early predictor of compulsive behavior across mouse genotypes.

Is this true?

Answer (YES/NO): NO